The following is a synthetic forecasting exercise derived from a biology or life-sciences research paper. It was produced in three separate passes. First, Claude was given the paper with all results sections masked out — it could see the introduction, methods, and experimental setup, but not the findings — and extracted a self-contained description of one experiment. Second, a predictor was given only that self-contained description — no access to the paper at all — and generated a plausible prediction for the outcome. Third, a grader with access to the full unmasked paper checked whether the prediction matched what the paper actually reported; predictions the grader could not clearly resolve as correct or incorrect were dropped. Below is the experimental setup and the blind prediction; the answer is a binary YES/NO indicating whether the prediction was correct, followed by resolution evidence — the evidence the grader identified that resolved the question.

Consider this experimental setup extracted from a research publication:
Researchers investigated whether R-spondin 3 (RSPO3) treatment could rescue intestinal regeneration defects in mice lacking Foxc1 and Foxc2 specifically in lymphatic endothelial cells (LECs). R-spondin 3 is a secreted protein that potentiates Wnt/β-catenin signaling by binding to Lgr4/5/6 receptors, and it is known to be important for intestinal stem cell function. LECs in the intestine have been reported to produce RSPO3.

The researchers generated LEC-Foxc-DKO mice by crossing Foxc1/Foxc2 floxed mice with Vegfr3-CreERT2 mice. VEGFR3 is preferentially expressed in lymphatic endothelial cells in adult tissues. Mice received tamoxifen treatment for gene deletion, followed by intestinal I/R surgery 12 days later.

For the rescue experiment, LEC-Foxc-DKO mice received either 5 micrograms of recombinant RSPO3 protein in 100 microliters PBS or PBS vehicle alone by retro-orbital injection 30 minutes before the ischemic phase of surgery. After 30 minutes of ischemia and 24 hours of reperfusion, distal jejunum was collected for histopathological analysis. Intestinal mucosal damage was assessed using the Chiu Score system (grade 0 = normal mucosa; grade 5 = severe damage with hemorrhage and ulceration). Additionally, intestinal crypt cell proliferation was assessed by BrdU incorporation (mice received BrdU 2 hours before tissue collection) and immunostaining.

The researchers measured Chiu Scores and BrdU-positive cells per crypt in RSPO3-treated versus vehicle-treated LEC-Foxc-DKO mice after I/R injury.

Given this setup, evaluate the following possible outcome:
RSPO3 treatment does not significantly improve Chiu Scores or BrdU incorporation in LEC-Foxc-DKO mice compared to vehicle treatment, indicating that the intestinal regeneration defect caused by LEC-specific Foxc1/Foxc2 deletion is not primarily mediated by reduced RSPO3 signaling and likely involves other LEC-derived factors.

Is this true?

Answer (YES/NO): NO